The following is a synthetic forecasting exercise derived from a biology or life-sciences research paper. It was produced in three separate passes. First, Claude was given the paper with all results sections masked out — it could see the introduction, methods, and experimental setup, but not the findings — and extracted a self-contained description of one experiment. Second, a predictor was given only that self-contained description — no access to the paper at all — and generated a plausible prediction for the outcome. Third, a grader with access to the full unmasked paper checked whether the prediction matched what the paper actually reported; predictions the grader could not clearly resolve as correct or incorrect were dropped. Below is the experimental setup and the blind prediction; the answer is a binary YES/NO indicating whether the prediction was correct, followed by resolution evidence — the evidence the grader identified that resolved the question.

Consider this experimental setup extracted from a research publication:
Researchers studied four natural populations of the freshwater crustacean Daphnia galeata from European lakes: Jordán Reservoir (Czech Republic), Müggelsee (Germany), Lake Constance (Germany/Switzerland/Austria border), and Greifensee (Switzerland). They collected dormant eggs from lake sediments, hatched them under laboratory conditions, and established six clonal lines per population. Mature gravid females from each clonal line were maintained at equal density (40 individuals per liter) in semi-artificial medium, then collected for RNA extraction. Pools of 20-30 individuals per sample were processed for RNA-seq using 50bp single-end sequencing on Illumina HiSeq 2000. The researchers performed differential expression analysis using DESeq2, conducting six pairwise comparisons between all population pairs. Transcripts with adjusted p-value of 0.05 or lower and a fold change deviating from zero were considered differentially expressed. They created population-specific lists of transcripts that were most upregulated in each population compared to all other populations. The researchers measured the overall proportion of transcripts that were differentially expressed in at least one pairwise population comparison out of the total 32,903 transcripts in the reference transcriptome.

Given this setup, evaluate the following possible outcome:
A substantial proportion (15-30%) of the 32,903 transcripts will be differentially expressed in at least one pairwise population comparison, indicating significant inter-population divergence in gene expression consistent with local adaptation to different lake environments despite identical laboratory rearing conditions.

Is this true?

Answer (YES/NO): NO